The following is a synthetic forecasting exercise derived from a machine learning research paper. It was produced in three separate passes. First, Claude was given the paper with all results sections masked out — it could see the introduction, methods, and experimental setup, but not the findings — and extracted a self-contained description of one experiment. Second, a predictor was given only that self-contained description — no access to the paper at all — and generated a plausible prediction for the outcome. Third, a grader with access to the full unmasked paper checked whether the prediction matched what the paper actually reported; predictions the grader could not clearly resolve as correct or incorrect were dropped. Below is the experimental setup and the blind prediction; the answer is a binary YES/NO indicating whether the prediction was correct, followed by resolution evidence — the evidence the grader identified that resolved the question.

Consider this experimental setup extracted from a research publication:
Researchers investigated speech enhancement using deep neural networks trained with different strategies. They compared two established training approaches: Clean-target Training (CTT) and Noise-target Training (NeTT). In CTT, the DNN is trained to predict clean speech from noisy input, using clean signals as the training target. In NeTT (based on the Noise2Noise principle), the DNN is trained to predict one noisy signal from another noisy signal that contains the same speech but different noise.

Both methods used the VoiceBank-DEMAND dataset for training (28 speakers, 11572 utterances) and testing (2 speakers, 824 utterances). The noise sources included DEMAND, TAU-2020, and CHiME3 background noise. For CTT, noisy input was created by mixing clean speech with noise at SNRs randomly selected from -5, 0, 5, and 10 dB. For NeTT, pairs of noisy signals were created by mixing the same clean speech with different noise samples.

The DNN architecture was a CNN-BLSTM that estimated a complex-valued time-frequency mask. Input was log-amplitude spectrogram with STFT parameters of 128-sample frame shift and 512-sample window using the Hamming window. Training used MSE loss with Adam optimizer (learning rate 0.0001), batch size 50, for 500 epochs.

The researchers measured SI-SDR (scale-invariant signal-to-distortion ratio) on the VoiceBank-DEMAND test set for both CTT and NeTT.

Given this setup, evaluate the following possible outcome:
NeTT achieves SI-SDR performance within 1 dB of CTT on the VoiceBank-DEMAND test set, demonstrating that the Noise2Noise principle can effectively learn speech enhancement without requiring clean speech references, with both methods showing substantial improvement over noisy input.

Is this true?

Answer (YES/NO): YES